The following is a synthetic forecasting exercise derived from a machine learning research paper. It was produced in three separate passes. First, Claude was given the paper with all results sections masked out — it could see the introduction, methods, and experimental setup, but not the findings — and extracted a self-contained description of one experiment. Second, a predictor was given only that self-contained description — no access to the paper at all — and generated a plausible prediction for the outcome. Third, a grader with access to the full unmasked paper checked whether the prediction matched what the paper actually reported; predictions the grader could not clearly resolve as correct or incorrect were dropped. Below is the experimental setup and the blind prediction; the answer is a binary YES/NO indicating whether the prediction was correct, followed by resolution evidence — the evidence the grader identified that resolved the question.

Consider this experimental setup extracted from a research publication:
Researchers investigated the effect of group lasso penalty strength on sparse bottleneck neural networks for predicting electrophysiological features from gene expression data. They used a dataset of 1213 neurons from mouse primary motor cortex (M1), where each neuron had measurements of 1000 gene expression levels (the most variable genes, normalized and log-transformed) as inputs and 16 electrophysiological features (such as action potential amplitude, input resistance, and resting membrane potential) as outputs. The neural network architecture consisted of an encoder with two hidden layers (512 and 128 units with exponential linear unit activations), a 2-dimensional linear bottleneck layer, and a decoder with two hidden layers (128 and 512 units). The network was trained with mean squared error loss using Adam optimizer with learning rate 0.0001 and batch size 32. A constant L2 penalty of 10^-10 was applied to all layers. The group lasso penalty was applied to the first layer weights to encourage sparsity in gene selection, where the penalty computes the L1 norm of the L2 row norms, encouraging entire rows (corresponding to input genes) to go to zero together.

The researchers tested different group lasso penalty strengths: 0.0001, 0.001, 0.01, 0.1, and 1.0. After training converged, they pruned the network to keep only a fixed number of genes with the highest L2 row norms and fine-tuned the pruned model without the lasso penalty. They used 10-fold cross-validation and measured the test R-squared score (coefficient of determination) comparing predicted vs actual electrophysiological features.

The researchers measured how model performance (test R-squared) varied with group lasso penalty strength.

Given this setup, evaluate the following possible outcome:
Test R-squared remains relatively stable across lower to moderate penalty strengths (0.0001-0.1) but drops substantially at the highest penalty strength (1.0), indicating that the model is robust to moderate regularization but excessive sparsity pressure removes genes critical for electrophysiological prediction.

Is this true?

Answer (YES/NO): NO